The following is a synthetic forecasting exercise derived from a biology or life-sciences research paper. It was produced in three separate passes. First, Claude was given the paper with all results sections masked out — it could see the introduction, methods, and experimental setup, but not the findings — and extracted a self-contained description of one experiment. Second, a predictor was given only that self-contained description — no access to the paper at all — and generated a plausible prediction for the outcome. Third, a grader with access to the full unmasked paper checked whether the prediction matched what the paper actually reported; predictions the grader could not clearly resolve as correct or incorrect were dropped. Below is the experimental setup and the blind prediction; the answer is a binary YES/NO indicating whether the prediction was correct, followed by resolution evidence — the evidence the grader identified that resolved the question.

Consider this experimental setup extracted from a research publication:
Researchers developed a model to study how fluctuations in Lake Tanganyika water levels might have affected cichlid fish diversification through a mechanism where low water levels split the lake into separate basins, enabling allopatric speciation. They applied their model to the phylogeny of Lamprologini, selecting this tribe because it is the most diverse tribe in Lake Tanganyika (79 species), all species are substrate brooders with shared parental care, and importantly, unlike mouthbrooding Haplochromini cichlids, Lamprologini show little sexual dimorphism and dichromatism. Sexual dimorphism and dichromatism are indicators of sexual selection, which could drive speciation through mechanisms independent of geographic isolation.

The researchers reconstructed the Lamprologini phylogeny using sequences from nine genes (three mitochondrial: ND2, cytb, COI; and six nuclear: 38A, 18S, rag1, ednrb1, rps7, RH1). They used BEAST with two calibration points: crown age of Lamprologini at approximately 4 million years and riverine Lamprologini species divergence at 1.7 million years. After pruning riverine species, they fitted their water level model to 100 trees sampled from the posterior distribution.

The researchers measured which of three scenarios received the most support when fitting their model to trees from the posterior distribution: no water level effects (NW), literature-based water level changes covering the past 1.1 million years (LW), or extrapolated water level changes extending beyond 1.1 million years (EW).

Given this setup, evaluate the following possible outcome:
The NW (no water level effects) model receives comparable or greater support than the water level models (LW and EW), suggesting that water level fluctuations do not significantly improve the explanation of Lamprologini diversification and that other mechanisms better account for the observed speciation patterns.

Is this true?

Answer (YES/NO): NO